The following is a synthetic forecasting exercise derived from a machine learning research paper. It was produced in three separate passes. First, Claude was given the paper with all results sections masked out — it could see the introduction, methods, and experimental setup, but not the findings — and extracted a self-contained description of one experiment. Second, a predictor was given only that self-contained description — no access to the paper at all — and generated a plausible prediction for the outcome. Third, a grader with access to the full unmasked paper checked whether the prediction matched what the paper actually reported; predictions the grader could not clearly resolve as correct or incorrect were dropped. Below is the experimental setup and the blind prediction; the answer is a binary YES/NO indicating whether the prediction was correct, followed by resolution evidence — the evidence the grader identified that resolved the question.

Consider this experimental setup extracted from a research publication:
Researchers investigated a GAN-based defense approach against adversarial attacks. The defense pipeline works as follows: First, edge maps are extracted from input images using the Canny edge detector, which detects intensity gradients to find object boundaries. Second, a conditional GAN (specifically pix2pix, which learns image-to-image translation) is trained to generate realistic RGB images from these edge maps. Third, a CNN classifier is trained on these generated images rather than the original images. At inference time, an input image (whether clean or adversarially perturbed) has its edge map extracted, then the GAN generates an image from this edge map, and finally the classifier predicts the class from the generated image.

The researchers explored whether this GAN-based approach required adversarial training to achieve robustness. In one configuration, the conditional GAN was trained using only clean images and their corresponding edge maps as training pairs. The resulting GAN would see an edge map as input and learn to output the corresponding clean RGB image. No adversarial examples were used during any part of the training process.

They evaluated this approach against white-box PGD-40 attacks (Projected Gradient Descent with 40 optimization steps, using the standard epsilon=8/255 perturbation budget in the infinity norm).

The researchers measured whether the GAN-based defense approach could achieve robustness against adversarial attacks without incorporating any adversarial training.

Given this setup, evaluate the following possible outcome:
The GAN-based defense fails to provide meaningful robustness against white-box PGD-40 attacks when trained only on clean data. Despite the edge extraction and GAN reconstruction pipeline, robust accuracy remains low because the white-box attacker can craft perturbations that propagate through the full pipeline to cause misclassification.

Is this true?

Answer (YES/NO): NO